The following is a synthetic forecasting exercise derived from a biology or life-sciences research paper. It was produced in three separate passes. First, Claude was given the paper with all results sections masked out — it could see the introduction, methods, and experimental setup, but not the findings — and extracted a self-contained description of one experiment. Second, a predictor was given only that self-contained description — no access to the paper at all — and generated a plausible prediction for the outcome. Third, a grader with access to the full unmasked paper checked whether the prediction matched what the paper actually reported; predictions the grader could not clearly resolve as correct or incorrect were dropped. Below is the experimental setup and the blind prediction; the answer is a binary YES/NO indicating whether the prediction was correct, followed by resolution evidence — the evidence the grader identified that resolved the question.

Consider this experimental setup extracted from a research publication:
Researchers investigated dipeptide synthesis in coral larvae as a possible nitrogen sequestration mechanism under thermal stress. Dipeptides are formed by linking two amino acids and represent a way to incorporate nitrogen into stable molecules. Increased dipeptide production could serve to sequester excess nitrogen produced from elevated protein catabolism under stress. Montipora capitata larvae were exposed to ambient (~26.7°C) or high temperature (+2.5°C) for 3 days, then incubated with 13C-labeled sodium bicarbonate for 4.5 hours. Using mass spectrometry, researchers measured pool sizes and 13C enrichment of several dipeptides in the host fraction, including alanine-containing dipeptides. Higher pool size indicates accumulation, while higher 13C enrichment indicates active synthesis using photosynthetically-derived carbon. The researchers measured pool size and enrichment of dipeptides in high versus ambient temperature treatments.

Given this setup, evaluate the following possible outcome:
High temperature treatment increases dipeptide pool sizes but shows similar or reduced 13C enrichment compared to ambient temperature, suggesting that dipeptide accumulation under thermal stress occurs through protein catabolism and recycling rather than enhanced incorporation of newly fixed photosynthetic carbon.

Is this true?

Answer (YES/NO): NO